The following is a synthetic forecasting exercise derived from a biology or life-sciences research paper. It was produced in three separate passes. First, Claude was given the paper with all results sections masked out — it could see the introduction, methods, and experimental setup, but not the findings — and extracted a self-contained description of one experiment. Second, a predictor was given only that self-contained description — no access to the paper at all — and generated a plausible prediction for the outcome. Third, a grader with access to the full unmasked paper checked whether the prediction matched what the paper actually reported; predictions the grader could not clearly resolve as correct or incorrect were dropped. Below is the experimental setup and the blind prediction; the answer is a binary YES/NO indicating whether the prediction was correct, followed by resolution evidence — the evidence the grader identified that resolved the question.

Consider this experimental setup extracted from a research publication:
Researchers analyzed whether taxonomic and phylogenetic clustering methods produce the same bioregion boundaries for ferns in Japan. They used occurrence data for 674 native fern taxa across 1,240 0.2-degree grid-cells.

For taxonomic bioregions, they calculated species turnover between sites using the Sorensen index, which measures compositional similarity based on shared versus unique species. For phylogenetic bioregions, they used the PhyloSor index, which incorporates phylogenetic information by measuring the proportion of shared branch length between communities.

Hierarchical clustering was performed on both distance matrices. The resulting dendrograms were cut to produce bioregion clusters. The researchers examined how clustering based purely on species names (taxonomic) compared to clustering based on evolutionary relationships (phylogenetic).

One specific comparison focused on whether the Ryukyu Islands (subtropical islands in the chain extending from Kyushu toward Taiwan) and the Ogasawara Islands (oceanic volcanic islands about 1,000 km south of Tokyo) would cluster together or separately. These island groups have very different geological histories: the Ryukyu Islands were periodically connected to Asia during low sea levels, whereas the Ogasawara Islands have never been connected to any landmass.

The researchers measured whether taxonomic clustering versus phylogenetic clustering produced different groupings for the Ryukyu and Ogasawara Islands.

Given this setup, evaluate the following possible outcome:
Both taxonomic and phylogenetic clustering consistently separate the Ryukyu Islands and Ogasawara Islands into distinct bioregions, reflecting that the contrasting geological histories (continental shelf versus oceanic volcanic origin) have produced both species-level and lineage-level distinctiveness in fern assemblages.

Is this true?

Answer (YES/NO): NO